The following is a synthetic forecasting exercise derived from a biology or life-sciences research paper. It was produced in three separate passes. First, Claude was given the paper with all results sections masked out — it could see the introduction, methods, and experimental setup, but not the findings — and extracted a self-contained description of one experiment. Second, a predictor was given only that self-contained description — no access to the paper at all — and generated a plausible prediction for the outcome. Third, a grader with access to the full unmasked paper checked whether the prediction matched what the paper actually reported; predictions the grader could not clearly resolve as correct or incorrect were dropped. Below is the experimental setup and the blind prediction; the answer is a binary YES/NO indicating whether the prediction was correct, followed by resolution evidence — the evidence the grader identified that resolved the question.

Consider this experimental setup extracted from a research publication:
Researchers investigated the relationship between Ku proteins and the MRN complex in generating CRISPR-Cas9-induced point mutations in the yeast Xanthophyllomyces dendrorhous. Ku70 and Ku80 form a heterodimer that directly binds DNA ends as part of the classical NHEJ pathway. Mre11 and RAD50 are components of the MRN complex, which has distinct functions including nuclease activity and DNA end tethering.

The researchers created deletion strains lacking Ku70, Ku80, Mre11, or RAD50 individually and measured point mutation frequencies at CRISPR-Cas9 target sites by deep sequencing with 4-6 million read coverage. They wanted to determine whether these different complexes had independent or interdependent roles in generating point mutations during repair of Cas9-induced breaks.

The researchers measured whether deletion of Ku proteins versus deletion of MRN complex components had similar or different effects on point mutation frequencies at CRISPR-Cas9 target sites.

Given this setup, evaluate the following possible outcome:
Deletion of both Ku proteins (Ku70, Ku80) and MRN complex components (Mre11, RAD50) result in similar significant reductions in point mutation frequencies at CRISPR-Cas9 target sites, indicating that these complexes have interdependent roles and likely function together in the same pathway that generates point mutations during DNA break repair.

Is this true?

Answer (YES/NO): YES